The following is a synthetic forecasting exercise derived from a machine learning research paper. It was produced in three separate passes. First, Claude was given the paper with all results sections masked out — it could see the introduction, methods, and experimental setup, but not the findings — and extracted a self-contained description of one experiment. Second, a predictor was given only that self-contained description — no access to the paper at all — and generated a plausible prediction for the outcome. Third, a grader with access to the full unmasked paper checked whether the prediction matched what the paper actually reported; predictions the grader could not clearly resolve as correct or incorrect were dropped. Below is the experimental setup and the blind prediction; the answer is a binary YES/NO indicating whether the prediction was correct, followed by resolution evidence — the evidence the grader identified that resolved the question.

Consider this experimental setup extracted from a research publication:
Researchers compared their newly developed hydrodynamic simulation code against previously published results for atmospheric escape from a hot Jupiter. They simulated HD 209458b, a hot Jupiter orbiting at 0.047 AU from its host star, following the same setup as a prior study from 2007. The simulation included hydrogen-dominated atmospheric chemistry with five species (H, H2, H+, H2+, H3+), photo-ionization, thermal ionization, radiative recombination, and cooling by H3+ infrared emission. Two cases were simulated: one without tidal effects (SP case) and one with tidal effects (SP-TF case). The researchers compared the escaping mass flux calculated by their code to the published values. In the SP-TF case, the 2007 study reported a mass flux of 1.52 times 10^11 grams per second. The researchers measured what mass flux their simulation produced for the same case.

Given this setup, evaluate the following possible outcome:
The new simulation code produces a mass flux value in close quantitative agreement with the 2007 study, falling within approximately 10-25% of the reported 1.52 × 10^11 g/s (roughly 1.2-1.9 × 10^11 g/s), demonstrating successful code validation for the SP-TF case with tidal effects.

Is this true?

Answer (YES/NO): NO